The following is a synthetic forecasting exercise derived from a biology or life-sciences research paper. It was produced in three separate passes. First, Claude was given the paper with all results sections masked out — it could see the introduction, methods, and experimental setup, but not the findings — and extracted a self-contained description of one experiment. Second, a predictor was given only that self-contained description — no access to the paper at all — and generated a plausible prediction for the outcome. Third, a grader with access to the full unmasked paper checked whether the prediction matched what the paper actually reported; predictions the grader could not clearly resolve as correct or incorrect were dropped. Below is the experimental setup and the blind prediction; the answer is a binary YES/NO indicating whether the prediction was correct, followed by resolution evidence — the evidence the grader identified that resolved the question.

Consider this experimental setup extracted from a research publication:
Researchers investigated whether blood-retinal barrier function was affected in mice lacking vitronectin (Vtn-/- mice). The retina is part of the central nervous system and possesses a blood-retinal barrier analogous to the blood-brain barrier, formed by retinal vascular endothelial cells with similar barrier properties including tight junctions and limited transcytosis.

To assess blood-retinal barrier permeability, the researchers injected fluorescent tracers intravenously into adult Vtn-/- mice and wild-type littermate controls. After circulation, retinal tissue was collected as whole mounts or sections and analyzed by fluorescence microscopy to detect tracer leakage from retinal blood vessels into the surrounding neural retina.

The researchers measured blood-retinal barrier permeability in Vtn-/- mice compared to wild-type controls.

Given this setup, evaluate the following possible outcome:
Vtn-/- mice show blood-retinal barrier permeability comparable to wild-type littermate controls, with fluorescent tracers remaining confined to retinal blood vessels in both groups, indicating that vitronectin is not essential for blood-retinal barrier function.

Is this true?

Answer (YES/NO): NO